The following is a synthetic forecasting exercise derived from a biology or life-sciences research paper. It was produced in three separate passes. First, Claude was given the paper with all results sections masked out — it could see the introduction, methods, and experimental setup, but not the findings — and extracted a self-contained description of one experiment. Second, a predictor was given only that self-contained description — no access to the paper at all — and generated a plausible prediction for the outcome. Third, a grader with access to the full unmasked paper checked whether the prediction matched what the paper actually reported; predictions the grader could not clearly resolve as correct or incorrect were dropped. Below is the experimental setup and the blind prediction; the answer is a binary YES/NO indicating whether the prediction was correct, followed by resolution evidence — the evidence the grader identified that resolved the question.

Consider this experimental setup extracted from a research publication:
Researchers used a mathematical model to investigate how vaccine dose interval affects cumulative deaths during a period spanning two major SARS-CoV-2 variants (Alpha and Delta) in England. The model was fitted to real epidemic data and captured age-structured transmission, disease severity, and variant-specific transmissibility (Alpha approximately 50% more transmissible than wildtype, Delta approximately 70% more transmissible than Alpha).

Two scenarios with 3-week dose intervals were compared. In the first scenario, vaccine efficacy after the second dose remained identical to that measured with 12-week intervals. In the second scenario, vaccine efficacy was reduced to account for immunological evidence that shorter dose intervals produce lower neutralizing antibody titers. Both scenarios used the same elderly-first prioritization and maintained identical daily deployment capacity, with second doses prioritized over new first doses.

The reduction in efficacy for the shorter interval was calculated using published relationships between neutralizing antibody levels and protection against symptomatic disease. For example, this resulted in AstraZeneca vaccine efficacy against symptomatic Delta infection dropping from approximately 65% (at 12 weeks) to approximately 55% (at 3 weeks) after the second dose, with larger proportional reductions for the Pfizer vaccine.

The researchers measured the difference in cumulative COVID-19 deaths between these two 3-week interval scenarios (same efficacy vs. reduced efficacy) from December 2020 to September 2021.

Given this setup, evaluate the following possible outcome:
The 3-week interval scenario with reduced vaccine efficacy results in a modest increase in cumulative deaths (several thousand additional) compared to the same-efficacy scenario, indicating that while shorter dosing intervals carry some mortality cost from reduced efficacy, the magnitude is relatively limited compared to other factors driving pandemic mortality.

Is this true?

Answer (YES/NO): YES